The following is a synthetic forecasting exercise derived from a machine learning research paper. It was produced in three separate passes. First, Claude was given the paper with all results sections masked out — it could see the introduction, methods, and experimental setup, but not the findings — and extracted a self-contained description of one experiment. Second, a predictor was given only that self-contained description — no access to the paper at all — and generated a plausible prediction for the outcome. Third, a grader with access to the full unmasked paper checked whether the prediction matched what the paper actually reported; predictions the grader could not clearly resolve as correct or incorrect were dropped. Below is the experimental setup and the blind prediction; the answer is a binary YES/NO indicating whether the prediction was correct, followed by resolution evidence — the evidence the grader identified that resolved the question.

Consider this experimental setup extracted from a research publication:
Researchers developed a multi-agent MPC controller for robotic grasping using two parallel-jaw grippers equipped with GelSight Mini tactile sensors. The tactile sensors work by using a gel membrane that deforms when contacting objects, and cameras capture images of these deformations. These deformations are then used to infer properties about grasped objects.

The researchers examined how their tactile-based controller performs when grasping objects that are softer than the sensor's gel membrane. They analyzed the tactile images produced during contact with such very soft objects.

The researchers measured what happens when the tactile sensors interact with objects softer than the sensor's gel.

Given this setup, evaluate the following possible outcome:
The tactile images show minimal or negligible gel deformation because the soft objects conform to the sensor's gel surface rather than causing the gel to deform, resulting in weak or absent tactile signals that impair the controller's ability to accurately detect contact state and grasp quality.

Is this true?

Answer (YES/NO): YES